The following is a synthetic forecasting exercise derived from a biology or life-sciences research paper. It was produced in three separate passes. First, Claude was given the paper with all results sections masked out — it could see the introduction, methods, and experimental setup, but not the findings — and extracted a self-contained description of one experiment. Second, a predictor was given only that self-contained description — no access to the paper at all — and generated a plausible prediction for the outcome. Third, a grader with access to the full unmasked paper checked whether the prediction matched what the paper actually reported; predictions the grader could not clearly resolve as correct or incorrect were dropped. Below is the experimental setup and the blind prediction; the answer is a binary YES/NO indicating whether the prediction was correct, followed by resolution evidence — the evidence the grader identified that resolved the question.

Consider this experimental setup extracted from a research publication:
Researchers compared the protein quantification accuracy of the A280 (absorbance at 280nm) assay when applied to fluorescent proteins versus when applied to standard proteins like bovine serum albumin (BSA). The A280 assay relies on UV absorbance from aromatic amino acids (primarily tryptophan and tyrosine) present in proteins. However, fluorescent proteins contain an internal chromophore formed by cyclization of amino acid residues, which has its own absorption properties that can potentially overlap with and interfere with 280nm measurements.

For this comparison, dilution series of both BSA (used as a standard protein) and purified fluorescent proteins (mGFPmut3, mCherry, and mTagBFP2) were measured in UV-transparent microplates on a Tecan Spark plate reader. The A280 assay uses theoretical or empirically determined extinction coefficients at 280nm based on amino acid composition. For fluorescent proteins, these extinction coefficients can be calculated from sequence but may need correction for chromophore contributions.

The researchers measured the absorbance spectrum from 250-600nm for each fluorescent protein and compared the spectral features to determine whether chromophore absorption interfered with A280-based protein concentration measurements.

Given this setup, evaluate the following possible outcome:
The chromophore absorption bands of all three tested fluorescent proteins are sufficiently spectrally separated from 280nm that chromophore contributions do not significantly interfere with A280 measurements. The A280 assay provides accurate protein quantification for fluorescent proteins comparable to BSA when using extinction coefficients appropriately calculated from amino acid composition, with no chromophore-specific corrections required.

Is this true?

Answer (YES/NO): YES